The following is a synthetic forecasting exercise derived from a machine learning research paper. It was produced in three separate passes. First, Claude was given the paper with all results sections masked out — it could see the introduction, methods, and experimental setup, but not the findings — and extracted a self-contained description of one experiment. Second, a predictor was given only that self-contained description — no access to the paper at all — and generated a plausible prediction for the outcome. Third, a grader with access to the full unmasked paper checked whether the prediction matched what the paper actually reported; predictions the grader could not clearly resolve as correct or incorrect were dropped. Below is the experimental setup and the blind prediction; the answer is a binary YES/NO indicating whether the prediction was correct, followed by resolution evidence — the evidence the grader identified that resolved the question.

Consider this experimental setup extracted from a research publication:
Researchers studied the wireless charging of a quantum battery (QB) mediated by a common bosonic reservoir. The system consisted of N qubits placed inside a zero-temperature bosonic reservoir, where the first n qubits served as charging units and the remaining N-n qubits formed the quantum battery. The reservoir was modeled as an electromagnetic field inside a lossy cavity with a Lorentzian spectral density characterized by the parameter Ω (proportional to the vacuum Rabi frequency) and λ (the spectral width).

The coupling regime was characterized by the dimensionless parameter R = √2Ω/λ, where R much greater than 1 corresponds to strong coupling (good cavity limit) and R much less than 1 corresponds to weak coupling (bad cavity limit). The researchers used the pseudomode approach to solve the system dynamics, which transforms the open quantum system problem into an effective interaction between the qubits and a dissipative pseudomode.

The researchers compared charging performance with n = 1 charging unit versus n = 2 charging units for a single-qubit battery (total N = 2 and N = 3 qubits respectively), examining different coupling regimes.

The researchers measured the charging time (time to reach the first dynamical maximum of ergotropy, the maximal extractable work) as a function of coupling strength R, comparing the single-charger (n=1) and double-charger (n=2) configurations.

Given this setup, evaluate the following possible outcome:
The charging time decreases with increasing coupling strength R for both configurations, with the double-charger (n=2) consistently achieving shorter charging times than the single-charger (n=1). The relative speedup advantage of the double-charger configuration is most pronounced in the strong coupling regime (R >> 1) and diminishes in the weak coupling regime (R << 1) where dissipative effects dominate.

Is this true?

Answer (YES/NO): NO